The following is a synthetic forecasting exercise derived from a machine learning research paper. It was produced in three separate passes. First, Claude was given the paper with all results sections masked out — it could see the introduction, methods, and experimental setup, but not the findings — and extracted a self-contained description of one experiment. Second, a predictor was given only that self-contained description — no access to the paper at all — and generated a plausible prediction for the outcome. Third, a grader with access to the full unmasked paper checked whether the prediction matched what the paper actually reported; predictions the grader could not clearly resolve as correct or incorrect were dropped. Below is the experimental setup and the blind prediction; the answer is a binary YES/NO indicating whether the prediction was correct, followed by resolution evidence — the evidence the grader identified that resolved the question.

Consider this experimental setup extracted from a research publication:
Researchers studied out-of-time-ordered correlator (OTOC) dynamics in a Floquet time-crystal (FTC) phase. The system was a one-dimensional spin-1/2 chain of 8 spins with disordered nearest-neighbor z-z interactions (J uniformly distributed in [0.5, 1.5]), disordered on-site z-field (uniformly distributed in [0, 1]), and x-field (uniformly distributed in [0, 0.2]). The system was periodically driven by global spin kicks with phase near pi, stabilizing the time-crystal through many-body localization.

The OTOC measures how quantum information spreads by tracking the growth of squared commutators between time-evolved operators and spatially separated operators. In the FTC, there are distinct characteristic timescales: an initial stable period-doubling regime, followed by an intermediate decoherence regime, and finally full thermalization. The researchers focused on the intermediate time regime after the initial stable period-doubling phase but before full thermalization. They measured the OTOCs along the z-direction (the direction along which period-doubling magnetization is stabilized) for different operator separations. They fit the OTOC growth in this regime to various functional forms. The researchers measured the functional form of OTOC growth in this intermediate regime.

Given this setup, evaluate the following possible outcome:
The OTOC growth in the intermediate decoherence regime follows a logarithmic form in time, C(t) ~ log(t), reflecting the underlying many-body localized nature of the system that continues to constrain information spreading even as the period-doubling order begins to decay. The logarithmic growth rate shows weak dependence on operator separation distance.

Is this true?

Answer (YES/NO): NO